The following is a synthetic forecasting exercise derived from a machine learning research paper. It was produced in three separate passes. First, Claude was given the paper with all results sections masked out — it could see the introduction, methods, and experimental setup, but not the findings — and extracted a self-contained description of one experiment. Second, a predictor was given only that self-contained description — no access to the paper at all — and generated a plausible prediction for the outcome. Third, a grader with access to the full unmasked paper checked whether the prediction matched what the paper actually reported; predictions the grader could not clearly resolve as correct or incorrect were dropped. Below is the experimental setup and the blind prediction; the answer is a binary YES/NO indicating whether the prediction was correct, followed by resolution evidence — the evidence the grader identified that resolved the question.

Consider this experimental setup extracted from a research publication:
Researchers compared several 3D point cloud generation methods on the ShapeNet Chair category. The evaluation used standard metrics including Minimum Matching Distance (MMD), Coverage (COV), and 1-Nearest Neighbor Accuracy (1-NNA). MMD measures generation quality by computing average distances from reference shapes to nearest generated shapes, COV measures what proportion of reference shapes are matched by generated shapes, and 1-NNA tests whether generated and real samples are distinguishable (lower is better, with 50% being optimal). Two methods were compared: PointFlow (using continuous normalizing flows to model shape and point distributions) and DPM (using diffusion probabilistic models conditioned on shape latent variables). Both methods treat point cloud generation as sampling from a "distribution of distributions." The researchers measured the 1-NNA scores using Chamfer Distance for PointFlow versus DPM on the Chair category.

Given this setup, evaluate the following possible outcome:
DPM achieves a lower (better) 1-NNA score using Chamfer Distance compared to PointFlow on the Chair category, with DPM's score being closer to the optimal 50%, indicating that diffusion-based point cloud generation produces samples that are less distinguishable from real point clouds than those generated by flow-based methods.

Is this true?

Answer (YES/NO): YES